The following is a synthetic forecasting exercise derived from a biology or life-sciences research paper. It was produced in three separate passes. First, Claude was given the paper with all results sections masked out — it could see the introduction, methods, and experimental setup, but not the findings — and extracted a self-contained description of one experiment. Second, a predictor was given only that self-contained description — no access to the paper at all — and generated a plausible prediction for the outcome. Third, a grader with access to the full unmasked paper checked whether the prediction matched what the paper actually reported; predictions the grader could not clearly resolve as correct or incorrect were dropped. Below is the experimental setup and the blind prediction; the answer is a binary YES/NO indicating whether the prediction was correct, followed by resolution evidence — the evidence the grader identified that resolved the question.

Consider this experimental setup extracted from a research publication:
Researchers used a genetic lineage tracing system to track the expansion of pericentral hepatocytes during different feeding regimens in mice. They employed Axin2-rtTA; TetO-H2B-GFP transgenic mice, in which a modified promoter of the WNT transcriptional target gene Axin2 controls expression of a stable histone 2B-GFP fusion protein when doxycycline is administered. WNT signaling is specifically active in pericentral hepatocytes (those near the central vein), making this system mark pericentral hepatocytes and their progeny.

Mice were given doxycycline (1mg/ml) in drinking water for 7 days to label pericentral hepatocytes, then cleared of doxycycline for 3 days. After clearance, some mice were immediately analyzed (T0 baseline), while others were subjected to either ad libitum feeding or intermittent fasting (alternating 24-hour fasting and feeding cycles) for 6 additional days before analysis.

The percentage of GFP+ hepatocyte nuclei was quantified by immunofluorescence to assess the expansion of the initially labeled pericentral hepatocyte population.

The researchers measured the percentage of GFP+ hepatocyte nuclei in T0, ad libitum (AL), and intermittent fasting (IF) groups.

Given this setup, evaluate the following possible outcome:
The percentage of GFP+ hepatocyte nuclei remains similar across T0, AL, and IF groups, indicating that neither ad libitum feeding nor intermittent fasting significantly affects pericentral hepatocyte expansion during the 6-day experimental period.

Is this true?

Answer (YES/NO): NO